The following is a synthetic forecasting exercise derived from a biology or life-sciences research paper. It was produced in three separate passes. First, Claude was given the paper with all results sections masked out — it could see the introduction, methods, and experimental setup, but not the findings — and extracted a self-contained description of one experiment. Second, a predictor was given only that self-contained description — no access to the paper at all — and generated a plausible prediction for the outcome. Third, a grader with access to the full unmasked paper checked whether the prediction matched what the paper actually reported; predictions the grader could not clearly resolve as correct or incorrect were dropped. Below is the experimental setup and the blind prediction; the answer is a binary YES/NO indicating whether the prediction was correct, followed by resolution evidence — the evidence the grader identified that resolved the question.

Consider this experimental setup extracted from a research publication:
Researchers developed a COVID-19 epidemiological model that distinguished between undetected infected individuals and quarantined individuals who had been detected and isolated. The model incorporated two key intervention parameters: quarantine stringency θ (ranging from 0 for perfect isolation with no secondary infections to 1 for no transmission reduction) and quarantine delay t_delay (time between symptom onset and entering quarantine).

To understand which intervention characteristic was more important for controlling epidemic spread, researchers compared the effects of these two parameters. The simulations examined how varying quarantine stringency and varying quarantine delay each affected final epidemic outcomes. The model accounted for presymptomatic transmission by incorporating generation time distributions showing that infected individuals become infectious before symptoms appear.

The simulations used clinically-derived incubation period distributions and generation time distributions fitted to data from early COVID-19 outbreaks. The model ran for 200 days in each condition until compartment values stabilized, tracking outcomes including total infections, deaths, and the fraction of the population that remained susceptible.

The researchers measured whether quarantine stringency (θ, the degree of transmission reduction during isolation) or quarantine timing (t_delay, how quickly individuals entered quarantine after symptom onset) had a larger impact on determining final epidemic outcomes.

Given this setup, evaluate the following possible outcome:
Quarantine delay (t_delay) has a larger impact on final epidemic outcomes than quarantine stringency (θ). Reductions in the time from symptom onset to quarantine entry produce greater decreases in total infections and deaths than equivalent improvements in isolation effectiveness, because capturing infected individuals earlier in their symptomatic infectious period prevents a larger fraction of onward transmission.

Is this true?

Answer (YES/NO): YES